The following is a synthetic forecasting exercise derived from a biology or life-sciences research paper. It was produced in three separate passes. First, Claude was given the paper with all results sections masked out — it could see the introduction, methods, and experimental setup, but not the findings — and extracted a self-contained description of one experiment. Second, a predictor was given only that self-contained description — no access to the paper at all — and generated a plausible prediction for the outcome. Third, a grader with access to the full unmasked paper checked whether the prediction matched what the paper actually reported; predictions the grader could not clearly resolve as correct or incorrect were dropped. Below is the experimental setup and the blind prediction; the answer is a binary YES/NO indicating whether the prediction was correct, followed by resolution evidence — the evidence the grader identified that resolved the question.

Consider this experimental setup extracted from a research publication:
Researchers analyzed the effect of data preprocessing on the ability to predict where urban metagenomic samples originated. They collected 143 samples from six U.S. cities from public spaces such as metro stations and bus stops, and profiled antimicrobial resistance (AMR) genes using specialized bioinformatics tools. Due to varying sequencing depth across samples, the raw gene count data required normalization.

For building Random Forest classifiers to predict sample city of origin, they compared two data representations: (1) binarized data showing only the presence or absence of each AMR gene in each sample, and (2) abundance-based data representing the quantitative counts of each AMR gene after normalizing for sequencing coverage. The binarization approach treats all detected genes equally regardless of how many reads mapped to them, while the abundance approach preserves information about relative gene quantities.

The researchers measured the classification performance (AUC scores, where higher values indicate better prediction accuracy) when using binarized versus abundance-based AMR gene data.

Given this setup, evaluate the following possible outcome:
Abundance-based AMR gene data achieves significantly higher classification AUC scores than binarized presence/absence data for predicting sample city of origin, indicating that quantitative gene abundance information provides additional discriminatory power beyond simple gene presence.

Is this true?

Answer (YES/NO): NO